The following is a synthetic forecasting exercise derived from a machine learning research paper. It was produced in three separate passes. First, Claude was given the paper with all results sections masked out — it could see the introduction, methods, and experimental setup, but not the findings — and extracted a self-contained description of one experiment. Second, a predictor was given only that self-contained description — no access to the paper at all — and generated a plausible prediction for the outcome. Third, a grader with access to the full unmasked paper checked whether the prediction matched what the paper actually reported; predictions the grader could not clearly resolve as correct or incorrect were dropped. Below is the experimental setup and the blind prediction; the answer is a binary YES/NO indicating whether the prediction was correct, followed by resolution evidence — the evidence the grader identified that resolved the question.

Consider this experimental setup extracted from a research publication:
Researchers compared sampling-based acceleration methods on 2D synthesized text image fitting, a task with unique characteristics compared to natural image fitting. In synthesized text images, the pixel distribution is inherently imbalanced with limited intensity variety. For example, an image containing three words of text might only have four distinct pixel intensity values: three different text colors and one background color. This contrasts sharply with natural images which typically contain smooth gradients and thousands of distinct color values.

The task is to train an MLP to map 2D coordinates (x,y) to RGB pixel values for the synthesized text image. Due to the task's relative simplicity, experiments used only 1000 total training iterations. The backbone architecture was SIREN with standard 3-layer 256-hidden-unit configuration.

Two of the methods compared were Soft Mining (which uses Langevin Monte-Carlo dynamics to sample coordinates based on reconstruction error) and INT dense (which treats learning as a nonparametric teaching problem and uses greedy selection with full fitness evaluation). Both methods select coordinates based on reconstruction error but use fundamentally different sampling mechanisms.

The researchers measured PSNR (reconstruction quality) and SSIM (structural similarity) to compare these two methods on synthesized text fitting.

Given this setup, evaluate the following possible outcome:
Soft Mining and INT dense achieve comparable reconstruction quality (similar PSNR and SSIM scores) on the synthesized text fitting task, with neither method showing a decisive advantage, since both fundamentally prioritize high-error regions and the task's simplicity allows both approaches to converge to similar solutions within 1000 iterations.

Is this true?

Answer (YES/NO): YES